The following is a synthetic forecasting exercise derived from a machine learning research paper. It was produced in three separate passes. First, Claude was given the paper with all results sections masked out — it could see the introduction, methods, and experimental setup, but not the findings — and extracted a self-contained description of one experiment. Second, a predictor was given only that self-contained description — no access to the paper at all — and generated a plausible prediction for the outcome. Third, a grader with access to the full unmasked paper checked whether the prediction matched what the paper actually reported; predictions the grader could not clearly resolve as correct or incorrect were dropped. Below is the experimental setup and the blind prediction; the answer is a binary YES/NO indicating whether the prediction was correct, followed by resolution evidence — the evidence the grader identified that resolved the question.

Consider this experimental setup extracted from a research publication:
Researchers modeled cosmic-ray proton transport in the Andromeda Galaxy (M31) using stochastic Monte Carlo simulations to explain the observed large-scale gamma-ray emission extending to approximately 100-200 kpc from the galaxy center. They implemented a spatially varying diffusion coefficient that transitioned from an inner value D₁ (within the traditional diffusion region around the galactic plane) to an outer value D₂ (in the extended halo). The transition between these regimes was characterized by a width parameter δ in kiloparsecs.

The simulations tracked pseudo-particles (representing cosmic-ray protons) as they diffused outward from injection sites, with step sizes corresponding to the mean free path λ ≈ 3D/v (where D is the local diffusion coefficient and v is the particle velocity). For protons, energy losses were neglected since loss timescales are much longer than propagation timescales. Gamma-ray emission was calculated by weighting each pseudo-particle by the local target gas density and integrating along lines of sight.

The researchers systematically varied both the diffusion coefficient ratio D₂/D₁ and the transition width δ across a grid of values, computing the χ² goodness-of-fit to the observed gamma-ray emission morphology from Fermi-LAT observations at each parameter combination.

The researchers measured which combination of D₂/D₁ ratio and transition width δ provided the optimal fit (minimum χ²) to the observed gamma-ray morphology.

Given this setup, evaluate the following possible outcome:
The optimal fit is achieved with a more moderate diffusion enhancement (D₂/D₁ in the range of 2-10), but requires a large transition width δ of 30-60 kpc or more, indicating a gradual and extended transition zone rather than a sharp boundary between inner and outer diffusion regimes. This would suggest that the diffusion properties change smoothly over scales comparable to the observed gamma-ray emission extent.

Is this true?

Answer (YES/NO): NO